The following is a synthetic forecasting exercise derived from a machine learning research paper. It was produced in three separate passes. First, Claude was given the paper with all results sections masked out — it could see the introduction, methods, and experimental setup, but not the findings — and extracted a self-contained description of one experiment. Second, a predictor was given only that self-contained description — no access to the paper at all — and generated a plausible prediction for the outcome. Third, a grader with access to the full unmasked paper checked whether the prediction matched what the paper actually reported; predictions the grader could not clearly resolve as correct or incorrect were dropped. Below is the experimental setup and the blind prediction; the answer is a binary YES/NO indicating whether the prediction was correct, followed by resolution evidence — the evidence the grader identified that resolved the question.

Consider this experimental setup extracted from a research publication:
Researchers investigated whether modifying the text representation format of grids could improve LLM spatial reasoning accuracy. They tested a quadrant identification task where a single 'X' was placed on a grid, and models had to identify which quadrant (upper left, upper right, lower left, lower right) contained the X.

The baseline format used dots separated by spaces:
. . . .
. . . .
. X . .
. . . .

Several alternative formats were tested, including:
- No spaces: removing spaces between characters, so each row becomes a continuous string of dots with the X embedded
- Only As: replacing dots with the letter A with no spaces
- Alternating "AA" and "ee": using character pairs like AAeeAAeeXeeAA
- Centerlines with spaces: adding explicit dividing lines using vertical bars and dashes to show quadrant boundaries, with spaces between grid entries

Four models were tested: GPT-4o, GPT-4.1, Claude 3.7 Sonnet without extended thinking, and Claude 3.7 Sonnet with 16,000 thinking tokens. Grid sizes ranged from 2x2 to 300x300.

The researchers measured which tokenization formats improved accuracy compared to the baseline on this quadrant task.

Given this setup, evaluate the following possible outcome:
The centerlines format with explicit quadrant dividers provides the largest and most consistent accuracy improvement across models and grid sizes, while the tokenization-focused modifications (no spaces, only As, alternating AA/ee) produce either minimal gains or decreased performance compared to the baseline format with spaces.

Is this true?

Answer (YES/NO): NO